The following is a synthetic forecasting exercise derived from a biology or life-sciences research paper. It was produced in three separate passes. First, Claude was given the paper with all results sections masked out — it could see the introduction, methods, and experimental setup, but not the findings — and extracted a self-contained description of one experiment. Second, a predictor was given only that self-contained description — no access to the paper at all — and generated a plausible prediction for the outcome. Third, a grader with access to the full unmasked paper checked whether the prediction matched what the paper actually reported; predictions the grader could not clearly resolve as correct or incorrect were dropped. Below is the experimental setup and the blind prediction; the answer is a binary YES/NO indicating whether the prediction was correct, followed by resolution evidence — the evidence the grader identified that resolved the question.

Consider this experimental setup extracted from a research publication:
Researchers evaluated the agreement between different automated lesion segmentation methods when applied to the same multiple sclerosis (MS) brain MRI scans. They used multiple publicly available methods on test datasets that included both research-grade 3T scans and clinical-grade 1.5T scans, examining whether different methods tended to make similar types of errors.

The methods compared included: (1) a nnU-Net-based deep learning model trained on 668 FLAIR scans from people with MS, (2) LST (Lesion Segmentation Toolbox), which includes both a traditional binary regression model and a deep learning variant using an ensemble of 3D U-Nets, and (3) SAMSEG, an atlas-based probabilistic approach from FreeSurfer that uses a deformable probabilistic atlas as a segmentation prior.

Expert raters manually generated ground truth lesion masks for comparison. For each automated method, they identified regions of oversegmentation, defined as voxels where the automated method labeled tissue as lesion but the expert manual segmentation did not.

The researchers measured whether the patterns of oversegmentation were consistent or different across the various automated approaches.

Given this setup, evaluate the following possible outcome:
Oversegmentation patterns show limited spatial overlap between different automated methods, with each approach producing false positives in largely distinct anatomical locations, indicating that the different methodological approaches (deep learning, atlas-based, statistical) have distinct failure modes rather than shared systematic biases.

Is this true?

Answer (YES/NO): NO